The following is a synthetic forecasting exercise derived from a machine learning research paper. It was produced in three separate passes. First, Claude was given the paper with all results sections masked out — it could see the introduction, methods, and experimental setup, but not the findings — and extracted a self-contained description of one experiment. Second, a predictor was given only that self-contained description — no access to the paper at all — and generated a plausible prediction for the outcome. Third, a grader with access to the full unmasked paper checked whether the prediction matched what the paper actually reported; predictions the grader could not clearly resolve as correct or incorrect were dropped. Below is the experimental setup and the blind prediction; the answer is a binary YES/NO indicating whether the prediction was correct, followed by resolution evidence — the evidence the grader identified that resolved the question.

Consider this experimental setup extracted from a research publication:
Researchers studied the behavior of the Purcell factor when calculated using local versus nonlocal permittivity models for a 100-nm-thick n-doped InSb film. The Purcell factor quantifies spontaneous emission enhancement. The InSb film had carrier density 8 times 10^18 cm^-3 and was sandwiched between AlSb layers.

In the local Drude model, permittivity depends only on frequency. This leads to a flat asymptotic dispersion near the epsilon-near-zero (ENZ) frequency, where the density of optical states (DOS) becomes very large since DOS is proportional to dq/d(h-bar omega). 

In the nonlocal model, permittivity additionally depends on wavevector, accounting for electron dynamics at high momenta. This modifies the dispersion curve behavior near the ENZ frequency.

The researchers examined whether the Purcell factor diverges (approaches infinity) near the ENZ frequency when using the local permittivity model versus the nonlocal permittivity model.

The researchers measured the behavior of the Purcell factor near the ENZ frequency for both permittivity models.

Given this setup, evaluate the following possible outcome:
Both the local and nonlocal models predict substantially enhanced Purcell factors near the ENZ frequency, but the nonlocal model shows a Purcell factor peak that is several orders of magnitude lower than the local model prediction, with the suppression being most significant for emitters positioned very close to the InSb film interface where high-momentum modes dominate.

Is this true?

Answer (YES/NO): NO